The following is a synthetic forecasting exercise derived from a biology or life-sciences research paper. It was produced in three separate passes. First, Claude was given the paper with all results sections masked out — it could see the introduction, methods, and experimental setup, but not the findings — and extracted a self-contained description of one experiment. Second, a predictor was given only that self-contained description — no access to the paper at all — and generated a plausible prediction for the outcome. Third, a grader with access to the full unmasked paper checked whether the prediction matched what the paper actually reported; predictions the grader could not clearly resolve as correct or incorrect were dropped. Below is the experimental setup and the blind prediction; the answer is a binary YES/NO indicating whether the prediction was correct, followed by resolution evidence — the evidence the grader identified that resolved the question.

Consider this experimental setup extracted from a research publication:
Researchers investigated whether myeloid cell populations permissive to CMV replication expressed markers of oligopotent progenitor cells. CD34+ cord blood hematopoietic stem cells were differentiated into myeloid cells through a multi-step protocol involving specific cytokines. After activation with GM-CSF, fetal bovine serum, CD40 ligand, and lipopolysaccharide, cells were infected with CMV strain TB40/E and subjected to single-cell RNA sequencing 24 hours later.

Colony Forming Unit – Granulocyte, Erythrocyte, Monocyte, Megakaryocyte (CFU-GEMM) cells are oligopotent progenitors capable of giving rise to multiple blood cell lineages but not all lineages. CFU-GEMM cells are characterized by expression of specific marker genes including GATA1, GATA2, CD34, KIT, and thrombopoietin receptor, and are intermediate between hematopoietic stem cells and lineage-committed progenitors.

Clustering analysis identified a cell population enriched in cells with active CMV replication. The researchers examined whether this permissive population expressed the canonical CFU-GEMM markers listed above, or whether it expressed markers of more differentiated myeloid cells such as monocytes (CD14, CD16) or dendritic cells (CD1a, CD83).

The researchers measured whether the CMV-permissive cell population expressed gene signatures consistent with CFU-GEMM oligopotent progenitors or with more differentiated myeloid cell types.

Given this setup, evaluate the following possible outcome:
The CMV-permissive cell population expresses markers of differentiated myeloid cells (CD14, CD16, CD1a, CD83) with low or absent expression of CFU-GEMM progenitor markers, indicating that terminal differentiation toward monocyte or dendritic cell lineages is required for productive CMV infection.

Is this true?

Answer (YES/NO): NO